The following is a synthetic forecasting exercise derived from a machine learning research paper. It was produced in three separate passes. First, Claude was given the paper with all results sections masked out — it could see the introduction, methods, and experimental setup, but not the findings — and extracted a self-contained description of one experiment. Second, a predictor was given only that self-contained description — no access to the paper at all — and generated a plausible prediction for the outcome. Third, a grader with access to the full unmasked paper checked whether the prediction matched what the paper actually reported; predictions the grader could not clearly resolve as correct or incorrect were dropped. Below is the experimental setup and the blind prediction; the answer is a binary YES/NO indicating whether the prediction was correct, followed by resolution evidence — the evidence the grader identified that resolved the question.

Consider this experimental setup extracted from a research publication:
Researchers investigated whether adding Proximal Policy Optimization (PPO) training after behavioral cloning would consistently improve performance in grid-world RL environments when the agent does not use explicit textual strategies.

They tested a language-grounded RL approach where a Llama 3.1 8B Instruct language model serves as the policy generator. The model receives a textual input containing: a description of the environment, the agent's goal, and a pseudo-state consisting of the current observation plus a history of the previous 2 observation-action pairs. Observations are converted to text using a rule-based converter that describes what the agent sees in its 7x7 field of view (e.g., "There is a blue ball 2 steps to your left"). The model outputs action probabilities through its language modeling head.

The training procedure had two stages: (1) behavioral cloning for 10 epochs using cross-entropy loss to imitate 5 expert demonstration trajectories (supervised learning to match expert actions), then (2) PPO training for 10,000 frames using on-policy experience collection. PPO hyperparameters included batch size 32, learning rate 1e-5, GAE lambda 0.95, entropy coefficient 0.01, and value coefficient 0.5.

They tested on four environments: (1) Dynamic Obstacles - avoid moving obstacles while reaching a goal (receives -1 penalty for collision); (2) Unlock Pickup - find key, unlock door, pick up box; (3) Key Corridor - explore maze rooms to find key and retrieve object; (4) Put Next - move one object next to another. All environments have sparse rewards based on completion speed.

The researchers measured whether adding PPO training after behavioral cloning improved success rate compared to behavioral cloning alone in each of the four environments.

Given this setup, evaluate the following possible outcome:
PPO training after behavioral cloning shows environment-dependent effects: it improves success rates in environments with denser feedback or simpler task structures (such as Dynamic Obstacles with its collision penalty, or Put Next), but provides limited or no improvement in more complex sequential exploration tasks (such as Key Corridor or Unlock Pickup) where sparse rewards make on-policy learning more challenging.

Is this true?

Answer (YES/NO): NO